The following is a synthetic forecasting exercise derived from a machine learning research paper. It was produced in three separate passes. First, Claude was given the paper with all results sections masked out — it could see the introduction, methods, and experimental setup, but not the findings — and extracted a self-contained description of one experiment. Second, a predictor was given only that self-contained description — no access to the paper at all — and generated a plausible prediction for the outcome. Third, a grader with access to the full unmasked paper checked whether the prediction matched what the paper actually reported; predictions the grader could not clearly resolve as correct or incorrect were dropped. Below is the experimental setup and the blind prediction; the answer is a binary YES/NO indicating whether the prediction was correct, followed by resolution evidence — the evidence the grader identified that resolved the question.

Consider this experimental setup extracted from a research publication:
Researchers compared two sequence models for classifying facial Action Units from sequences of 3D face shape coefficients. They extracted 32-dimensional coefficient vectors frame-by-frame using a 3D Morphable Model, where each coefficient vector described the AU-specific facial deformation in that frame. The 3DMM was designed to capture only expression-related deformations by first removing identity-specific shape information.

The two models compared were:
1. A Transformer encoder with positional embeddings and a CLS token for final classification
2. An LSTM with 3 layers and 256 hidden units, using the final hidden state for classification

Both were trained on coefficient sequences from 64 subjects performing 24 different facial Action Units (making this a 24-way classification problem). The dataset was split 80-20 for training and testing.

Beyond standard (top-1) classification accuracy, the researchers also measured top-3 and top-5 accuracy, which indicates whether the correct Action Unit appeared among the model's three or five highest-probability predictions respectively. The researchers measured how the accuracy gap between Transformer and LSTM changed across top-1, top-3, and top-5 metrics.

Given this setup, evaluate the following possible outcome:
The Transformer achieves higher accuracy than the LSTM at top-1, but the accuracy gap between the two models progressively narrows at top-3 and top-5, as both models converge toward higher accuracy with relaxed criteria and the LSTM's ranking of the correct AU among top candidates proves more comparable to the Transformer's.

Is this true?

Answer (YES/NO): YES